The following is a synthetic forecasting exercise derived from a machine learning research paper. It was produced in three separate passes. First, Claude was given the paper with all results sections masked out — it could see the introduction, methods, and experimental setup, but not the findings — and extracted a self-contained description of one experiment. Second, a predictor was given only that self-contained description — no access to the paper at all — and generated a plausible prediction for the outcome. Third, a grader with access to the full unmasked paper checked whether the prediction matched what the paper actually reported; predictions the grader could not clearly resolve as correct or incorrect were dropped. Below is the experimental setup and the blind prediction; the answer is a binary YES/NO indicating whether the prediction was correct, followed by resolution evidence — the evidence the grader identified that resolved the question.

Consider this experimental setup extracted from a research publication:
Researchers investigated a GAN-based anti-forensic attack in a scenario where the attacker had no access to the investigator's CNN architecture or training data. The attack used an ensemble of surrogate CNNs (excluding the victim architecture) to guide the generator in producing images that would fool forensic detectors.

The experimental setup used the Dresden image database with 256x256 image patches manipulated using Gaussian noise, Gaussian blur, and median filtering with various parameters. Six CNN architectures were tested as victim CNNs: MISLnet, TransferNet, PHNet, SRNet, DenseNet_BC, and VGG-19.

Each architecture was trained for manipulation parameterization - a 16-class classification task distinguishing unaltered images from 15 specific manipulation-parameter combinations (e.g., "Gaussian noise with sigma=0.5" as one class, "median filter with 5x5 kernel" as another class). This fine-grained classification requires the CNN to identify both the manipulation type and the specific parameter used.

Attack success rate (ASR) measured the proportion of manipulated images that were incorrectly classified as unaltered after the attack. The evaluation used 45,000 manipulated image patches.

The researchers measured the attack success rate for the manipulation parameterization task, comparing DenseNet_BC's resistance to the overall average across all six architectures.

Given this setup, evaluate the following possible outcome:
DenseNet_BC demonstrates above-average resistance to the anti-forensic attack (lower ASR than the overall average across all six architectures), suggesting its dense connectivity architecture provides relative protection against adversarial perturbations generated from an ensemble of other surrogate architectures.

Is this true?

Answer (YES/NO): YES